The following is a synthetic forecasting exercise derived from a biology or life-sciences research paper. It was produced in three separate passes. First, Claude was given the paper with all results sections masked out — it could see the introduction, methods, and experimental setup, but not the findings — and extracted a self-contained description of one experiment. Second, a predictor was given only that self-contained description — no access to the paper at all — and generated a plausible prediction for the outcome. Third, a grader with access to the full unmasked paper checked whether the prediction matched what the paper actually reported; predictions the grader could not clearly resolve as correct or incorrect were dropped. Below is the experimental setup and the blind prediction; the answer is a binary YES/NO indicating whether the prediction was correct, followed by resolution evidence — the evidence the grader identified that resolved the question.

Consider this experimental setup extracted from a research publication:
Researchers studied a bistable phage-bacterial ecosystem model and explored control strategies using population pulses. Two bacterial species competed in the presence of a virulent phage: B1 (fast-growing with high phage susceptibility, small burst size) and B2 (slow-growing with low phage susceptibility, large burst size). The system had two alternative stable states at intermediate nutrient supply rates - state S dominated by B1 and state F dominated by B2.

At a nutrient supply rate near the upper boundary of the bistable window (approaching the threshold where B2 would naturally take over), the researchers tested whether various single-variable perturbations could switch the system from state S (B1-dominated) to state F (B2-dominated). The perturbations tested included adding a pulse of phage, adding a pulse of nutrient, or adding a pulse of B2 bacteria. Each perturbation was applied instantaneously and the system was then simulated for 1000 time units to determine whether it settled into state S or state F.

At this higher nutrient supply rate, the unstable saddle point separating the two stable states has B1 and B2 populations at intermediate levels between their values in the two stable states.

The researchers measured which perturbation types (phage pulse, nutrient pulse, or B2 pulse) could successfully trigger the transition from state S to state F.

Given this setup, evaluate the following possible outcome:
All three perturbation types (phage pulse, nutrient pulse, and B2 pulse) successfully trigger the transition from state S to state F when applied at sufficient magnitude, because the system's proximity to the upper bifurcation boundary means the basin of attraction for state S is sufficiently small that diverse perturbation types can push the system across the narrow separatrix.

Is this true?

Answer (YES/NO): YES